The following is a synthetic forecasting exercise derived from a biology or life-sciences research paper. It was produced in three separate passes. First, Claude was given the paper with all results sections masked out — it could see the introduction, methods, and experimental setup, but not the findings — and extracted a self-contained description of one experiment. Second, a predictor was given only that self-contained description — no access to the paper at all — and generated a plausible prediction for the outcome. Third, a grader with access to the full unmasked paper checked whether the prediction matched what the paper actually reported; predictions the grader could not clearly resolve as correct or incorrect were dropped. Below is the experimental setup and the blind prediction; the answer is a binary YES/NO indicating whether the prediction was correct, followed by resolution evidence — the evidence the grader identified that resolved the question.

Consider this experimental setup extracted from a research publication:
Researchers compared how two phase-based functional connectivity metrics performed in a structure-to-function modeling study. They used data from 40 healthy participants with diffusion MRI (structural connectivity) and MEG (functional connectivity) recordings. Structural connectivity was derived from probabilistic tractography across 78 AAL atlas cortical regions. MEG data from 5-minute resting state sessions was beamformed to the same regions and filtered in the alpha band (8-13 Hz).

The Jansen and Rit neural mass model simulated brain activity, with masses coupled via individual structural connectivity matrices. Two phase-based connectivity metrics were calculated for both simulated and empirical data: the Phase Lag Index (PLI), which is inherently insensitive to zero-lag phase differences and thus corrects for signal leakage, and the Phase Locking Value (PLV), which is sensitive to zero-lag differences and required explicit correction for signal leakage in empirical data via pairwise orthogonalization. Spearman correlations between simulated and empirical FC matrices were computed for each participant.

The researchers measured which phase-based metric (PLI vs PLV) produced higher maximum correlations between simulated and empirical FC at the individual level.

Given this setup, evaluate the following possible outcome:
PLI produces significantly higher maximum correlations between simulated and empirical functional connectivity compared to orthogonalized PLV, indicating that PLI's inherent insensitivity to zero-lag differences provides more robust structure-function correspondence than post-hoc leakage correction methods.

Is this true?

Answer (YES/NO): NO